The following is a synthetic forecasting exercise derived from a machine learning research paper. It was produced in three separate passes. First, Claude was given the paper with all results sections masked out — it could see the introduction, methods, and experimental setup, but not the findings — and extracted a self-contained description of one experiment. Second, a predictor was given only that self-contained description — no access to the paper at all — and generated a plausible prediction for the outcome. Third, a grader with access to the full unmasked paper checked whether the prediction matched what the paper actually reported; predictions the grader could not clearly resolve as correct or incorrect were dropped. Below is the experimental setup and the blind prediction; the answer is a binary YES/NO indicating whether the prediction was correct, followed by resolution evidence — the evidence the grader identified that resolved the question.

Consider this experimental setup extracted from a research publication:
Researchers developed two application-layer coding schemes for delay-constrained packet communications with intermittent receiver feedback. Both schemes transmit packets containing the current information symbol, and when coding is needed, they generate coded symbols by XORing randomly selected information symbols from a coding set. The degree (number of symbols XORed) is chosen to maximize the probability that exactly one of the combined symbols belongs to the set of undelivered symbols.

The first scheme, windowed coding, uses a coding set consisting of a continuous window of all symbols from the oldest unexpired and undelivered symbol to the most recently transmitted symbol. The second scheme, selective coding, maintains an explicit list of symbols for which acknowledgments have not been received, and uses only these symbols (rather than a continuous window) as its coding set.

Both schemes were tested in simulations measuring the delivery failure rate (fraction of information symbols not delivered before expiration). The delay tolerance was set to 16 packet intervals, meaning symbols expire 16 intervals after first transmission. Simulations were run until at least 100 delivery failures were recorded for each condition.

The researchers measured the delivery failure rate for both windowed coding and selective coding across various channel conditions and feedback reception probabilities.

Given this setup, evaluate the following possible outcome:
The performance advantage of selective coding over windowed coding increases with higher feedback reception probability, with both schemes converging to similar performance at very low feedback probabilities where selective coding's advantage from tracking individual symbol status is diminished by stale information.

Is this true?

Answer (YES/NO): YES